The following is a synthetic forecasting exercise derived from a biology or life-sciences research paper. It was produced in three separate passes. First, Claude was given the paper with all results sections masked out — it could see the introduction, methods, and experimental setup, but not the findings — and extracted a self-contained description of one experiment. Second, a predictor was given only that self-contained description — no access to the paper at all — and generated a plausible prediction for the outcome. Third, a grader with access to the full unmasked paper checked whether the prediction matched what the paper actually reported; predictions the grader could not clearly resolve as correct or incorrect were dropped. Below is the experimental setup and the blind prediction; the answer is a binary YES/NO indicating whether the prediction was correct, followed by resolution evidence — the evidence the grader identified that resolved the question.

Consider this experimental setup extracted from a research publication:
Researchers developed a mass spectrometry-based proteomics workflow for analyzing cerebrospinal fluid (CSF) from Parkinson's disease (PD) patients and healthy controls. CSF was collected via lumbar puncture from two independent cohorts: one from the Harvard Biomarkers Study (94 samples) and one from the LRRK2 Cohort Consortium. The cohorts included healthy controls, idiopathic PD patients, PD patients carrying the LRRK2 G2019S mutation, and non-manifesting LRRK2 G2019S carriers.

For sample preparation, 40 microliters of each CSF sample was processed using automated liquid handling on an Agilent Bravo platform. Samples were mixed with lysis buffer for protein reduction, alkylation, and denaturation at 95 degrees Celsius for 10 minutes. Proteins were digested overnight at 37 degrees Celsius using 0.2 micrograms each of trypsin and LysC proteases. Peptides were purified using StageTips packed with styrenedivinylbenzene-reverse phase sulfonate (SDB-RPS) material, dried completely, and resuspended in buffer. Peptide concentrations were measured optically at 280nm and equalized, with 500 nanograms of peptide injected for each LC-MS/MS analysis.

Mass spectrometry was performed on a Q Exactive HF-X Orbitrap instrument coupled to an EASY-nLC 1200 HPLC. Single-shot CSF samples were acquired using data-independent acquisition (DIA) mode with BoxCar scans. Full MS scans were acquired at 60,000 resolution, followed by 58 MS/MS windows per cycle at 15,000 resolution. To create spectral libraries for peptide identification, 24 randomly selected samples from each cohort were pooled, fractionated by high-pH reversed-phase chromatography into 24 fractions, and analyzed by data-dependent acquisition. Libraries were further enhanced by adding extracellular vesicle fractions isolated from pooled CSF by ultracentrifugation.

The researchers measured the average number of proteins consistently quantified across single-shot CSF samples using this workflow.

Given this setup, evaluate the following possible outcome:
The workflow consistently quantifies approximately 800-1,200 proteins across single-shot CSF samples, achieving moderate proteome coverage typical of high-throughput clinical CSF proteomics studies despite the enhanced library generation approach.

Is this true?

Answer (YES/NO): NO